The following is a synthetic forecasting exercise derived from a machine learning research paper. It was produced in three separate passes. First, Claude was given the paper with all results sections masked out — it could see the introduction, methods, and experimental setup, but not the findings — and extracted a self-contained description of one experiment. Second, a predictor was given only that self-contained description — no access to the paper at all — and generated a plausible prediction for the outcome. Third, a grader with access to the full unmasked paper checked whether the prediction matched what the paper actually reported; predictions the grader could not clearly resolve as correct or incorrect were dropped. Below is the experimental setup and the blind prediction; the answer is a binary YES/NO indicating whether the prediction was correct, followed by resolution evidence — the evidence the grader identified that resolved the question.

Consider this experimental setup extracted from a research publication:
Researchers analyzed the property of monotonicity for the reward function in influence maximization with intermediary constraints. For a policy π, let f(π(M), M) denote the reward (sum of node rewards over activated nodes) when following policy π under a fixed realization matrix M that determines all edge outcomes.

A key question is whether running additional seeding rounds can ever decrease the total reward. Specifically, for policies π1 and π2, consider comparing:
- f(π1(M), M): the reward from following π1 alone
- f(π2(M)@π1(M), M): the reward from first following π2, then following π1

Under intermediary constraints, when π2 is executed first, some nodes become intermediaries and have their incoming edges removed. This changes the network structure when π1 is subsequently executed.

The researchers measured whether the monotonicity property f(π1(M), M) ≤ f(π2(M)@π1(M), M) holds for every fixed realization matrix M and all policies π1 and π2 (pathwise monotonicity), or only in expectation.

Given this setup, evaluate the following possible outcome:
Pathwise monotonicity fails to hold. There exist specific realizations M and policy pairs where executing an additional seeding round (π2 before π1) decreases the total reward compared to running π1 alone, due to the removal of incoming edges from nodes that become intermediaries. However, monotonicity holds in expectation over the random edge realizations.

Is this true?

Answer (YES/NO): NO